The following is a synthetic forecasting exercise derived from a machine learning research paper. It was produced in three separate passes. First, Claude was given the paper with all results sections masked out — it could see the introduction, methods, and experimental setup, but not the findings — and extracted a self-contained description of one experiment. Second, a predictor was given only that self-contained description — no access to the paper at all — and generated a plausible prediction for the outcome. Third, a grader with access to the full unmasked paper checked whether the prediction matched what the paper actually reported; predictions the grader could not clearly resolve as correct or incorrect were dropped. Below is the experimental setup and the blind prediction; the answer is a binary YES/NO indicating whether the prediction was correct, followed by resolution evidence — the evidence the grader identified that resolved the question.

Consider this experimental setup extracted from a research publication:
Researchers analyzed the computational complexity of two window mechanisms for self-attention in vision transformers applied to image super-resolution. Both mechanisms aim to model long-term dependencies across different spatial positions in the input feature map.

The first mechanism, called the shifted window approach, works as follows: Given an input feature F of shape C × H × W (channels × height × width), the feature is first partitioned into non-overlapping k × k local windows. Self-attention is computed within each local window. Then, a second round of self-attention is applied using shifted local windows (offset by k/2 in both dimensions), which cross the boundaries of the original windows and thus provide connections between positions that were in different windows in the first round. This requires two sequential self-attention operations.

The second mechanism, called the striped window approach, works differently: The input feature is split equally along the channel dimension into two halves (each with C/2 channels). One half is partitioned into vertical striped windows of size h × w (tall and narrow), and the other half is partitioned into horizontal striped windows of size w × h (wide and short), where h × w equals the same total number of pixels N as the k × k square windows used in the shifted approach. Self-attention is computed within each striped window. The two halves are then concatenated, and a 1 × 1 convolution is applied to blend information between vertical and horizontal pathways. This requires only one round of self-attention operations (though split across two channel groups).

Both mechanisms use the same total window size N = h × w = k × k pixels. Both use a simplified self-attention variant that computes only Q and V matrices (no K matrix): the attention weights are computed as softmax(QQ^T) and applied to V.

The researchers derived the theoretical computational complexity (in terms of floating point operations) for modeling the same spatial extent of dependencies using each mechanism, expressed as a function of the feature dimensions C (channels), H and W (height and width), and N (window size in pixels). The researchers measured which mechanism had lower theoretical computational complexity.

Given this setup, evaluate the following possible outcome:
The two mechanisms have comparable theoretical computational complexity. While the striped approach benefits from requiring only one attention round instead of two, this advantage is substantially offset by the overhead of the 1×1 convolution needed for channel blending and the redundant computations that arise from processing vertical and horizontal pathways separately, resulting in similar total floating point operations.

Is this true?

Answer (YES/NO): NO